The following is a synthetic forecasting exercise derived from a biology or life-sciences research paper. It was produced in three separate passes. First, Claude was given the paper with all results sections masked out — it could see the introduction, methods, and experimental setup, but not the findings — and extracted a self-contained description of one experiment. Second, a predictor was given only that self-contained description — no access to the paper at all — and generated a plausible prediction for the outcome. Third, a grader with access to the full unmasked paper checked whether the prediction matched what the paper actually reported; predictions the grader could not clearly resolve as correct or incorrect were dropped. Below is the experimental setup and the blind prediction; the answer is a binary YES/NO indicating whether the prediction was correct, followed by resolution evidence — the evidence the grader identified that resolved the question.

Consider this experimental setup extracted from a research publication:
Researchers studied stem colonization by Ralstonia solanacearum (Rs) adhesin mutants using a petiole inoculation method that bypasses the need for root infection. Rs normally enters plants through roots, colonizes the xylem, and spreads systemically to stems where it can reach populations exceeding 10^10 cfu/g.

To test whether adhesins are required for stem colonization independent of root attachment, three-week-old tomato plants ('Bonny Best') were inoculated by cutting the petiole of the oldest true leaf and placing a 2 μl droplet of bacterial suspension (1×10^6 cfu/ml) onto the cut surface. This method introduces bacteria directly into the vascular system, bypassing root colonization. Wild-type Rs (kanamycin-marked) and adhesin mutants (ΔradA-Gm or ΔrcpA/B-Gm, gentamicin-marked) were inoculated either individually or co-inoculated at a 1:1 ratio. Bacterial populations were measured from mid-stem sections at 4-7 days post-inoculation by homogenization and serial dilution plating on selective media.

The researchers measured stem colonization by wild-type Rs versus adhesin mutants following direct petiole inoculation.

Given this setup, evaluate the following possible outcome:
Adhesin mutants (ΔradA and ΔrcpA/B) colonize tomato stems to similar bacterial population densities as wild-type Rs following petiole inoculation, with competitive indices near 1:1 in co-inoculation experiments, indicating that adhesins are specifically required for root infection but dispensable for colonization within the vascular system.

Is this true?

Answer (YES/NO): NO